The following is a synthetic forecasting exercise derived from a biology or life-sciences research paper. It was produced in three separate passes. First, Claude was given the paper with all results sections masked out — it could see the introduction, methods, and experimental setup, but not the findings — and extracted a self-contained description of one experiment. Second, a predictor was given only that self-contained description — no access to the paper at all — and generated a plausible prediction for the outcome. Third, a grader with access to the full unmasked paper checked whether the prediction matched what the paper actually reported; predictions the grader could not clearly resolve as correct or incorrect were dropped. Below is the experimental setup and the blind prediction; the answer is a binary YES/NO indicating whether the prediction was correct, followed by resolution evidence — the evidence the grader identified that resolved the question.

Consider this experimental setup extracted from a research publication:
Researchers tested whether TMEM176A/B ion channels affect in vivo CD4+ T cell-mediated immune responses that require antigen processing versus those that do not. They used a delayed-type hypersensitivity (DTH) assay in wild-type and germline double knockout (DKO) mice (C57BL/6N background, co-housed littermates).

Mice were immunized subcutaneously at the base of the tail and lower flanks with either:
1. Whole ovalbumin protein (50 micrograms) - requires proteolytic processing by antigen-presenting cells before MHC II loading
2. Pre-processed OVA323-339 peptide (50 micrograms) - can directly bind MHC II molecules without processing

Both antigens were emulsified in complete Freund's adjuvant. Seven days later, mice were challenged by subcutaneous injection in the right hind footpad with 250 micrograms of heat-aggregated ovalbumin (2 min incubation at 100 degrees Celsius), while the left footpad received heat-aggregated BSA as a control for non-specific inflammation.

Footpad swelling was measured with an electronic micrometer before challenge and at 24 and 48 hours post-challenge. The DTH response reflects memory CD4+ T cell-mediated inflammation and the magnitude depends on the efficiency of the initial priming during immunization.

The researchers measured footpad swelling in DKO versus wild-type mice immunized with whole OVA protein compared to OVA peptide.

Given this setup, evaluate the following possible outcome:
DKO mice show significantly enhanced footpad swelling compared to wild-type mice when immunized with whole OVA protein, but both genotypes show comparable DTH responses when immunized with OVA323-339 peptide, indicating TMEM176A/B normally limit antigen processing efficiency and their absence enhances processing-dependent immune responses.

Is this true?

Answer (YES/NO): NO